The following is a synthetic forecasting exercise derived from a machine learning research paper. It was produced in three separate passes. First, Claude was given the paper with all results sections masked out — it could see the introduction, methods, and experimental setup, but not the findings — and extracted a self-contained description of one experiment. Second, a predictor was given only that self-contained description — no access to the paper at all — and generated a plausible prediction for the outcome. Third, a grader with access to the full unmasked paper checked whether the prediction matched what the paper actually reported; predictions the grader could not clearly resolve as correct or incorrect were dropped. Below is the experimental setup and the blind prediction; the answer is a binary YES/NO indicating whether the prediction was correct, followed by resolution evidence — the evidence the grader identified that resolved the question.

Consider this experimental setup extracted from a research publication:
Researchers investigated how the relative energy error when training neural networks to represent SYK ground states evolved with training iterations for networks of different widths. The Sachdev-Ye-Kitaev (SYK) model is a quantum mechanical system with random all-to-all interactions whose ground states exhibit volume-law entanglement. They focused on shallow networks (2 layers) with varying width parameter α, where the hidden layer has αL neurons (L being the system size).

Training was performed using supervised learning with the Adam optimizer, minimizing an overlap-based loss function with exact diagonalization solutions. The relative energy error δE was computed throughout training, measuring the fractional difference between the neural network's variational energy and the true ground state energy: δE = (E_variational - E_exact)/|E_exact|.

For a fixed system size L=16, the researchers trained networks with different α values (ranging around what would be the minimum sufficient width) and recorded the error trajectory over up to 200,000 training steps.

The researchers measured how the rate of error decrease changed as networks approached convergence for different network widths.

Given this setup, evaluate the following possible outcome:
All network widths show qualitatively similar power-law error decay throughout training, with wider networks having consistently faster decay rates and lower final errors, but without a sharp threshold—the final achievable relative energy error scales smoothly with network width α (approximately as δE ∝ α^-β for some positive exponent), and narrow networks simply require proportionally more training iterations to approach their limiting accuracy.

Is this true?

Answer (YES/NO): NO